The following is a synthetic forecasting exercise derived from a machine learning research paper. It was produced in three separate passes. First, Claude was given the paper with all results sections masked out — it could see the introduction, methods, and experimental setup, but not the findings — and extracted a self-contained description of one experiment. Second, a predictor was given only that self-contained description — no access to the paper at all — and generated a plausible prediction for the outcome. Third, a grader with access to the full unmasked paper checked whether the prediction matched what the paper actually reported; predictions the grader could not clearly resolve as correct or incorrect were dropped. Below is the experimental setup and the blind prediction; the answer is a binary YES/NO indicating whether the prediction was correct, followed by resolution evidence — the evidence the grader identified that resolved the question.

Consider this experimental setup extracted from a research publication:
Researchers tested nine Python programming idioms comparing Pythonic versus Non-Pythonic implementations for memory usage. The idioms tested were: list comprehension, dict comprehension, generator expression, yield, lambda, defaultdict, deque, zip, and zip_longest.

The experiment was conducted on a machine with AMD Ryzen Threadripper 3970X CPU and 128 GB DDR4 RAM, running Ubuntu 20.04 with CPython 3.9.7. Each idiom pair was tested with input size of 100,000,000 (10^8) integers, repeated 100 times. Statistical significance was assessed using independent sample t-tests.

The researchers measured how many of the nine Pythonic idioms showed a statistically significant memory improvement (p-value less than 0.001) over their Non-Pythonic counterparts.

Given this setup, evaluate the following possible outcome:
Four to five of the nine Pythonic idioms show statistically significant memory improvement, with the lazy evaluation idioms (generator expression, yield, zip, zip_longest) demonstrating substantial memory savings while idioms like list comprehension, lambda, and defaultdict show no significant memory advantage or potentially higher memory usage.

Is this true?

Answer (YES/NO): NO